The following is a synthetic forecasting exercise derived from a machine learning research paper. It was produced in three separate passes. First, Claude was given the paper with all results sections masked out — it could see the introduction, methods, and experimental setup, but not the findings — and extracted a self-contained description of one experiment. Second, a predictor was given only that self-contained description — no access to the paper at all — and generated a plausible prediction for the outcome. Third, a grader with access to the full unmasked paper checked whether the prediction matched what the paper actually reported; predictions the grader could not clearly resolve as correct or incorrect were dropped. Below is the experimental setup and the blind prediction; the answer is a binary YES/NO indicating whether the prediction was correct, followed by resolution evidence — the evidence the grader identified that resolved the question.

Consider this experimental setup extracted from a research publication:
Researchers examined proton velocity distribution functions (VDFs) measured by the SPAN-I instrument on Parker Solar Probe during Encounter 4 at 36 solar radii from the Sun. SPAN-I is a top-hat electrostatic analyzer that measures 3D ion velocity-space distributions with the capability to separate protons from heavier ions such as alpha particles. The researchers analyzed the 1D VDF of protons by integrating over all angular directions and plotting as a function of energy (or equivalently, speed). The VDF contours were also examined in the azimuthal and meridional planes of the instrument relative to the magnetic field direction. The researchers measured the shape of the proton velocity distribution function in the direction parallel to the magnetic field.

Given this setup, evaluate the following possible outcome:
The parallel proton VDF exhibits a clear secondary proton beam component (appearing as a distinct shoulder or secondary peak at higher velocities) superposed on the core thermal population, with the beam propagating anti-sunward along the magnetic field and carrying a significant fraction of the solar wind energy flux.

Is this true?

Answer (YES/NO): YES